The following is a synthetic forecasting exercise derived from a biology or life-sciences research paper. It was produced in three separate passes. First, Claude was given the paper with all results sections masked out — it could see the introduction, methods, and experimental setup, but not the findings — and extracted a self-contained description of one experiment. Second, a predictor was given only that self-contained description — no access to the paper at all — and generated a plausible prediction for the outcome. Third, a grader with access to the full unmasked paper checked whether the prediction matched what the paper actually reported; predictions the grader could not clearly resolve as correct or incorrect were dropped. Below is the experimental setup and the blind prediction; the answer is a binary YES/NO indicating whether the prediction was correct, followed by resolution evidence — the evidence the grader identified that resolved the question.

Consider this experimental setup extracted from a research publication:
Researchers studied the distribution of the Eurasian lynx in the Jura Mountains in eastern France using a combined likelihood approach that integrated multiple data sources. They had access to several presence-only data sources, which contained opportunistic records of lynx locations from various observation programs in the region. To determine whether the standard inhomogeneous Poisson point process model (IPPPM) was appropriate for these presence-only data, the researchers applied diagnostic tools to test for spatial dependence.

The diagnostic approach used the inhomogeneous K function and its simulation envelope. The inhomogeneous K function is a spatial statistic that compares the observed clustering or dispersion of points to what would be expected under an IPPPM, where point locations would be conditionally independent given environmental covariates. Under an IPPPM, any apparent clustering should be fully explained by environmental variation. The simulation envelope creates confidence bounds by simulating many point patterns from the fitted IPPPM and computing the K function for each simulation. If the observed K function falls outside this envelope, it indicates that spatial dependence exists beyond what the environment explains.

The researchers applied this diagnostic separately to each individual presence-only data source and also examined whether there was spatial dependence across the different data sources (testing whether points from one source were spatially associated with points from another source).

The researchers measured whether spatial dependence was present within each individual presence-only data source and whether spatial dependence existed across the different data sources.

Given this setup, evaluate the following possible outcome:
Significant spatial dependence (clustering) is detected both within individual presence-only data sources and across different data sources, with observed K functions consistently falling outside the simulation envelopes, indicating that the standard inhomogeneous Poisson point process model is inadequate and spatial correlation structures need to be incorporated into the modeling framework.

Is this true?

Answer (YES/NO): NO